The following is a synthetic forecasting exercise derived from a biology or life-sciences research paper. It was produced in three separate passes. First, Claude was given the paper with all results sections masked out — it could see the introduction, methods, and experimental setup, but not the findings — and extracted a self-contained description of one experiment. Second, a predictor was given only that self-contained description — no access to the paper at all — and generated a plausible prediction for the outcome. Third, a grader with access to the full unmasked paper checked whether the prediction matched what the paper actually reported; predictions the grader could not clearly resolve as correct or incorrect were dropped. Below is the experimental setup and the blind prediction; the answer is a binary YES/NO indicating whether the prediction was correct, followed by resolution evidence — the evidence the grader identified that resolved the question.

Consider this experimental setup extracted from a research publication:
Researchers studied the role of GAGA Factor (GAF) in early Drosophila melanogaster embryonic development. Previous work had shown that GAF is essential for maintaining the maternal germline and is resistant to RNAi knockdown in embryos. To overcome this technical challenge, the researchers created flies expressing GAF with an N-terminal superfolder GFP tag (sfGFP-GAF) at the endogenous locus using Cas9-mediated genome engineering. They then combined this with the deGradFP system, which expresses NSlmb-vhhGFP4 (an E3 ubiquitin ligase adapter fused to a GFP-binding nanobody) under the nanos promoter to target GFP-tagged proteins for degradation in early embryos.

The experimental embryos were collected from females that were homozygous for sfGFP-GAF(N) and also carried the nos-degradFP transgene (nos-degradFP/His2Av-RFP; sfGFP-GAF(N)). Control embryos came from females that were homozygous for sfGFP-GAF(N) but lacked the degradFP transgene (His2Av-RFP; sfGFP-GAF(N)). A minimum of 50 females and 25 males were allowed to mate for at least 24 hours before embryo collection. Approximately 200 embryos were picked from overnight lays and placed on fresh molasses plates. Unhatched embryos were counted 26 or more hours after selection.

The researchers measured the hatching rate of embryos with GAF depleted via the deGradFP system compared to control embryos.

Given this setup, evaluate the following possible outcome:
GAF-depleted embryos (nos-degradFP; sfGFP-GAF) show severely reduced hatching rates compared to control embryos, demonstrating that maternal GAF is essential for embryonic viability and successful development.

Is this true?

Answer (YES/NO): YES